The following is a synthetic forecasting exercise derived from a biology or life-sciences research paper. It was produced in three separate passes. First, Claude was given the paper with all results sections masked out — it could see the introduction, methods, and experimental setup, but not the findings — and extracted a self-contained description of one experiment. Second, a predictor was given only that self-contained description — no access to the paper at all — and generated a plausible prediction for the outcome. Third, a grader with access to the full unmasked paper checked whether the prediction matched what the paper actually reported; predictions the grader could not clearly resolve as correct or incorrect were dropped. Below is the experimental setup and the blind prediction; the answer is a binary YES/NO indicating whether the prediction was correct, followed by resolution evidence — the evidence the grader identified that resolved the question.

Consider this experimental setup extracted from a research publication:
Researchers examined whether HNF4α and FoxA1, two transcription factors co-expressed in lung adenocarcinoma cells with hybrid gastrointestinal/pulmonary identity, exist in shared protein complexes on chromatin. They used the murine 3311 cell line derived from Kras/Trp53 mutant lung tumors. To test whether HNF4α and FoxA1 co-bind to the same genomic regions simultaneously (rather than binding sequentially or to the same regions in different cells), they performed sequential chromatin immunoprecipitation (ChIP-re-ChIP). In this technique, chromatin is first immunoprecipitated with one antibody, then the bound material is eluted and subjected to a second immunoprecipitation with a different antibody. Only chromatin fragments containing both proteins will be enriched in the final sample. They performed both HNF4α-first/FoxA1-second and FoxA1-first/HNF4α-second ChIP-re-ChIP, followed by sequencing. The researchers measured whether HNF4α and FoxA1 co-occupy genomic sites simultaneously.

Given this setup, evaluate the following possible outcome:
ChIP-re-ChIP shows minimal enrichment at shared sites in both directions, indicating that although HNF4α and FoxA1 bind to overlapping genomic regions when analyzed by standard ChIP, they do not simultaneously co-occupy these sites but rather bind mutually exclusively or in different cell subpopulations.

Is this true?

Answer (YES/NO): NO